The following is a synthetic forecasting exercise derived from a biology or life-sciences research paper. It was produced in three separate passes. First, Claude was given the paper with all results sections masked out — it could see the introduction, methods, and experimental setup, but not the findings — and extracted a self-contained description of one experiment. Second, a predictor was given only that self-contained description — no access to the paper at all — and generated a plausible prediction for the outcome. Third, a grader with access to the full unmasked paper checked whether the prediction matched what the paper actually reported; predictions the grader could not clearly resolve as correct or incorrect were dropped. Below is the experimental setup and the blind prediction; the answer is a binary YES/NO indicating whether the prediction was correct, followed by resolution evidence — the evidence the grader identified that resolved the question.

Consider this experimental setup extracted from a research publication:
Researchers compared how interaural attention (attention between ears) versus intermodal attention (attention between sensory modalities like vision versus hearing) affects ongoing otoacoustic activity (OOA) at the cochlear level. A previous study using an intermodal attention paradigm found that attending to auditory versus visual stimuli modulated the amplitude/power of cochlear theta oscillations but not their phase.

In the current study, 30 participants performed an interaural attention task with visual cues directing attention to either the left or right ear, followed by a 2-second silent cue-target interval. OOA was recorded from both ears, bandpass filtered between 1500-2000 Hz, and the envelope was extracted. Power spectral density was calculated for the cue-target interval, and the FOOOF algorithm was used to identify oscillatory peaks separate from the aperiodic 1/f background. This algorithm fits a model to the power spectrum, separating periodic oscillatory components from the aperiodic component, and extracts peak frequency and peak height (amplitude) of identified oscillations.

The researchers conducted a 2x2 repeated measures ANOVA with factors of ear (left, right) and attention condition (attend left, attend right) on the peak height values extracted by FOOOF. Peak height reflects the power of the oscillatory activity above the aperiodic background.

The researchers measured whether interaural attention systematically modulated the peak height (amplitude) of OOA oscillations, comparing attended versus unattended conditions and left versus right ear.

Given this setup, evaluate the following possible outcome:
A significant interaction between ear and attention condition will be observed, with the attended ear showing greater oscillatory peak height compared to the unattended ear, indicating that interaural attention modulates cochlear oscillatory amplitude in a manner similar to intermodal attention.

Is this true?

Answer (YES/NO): NO